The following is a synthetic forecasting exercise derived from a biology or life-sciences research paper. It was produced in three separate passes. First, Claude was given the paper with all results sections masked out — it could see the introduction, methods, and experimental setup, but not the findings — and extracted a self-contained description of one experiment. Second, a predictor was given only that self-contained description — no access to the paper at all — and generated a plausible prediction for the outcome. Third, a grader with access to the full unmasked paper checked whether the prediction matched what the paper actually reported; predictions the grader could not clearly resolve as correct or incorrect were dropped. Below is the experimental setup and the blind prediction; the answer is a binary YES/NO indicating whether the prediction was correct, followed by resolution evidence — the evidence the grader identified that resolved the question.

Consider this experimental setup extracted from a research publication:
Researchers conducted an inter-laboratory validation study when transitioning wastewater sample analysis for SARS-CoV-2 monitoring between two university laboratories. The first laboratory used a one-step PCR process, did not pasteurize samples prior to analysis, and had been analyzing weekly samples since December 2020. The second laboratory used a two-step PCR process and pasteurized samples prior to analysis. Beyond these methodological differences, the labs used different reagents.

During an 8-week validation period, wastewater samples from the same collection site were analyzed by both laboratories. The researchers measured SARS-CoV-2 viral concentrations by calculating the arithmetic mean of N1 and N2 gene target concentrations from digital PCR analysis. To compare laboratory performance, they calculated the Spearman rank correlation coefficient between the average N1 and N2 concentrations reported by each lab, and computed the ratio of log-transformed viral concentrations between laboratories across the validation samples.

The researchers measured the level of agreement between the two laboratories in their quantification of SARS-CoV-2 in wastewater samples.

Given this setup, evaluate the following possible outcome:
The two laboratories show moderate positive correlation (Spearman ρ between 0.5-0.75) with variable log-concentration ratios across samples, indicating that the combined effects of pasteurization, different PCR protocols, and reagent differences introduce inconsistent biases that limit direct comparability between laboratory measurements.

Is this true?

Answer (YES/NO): NO